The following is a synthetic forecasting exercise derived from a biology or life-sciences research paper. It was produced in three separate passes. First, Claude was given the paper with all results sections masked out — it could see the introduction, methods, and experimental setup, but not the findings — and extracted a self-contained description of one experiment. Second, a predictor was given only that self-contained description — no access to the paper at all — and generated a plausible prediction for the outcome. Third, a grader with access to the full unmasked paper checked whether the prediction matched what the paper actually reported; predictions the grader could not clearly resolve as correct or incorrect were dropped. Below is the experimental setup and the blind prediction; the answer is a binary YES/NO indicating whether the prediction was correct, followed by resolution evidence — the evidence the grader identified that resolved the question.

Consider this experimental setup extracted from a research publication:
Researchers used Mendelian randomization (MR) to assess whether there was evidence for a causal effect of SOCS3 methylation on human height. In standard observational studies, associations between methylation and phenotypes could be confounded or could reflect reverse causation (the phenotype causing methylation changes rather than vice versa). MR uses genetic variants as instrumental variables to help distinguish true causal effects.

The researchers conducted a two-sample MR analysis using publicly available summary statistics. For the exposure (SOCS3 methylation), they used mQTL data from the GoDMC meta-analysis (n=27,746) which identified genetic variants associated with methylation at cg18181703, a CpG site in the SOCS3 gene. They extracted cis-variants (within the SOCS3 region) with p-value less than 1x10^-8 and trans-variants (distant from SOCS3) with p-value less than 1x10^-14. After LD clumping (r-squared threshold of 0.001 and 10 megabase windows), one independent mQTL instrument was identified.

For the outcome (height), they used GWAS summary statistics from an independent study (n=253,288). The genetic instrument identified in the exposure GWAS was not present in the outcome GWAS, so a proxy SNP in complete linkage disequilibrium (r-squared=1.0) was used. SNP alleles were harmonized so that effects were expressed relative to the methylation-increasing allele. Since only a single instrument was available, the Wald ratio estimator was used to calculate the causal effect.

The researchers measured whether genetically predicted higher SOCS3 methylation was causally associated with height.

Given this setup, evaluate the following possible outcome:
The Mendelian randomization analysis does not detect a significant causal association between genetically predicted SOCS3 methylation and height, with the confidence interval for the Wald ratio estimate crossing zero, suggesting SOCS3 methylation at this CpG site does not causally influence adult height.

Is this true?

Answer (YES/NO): NO